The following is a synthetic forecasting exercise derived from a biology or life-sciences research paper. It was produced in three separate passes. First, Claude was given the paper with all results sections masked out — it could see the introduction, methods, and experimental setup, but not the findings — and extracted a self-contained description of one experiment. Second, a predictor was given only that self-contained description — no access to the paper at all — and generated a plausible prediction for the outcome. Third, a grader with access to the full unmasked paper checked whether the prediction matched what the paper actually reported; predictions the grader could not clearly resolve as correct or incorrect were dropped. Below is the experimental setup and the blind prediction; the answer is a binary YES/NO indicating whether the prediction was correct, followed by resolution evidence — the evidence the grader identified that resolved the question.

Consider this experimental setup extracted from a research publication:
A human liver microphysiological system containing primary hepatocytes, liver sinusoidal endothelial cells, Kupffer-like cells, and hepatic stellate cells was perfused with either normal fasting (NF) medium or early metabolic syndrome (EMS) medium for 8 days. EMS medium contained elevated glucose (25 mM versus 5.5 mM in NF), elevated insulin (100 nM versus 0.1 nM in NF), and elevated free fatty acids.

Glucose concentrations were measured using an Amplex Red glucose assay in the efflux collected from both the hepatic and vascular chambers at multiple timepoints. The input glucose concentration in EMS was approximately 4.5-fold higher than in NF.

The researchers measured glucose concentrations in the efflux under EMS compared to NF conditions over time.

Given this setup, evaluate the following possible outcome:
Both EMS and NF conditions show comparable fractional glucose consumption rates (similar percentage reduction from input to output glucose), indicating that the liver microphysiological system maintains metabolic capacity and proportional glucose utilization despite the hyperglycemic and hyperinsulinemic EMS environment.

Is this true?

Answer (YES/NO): NO